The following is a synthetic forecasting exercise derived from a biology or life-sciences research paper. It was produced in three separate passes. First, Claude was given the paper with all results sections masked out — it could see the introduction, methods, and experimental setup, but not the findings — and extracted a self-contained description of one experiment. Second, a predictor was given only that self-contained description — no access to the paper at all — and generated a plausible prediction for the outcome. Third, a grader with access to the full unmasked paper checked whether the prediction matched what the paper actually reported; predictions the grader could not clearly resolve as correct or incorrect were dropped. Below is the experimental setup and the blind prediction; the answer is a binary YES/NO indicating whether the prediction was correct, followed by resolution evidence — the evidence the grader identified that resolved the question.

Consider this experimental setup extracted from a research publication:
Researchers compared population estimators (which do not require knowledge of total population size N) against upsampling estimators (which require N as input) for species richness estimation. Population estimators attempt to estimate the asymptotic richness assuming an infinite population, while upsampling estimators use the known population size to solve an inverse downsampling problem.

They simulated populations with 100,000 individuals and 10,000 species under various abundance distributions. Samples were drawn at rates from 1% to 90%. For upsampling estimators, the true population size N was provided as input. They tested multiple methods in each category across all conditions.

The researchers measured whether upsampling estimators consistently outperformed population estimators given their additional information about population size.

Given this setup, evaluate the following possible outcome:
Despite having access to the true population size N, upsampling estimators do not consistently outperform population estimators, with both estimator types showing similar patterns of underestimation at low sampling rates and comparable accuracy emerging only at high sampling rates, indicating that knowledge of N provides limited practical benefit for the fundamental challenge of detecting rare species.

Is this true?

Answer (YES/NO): NO